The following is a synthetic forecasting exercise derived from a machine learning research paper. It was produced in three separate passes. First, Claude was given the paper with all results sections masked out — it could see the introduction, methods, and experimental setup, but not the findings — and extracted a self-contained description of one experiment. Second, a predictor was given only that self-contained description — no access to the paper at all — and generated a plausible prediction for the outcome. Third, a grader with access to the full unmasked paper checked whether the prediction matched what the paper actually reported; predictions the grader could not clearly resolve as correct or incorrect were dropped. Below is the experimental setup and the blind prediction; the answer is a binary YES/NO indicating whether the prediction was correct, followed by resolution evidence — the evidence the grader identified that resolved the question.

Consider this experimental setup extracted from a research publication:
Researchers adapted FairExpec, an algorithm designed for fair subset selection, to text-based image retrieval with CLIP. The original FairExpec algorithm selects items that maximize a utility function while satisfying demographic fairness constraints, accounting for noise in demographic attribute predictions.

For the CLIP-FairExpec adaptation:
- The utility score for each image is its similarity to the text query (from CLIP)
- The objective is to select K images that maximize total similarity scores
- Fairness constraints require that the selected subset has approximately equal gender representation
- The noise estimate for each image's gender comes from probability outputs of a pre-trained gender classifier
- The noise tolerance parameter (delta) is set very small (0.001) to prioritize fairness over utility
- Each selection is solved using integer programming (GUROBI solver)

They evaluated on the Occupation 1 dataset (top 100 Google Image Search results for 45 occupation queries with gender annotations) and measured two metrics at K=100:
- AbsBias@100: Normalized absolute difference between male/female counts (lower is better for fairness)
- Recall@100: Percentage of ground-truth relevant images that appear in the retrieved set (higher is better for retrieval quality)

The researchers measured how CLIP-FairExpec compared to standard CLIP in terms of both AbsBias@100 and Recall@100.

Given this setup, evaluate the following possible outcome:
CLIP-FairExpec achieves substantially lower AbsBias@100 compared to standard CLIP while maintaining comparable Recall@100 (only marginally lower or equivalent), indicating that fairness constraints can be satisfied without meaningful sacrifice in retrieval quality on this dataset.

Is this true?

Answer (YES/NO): NO